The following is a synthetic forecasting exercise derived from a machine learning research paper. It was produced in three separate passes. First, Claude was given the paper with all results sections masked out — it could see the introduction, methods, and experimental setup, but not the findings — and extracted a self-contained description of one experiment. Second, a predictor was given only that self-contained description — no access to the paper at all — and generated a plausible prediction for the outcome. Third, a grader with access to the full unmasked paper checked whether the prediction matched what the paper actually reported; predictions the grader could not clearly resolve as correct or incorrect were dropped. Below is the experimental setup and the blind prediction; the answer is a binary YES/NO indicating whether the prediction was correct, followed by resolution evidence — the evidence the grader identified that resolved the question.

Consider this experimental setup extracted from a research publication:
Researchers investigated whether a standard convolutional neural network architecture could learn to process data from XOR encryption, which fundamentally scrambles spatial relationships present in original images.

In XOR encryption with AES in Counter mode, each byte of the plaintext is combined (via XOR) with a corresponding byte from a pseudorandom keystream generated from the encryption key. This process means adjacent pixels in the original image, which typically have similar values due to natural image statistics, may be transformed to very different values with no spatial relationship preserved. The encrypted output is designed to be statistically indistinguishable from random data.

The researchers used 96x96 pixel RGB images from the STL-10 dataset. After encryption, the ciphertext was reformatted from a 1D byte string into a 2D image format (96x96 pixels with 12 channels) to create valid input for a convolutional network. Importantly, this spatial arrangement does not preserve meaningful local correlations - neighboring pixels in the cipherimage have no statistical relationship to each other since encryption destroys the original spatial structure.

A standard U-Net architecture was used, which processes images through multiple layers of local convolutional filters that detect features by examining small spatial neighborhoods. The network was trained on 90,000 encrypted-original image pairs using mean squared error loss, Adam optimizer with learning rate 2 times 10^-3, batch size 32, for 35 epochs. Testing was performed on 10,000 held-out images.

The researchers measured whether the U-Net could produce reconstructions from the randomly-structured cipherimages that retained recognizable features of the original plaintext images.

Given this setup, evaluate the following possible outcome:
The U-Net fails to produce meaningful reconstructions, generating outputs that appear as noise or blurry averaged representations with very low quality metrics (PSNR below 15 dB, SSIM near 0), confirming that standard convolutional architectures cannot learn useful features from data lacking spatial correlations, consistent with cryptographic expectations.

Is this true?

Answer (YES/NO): NO